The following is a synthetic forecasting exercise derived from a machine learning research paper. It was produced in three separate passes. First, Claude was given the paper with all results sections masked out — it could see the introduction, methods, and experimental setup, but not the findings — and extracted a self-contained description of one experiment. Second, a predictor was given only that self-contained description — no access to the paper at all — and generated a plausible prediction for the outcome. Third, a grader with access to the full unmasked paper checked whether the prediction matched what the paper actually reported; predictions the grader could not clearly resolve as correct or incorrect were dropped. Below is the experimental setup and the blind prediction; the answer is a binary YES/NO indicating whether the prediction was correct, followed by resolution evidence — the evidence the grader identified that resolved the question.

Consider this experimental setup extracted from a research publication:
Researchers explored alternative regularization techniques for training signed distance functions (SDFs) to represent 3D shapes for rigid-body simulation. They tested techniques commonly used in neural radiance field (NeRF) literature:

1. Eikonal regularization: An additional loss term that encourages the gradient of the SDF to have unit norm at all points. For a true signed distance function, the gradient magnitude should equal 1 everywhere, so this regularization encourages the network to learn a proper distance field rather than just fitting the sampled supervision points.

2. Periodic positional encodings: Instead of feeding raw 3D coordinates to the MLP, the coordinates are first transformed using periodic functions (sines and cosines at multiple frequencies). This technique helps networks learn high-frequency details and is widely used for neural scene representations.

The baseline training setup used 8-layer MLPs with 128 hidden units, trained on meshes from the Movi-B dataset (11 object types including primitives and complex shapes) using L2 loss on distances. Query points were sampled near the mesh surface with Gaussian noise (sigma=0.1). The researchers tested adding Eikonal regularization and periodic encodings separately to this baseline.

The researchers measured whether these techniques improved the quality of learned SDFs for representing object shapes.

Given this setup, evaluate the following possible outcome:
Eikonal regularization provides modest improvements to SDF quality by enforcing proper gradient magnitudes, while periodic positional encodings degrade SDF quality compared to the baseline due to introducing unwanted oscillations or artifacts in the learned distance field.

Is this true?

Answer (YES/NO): NO